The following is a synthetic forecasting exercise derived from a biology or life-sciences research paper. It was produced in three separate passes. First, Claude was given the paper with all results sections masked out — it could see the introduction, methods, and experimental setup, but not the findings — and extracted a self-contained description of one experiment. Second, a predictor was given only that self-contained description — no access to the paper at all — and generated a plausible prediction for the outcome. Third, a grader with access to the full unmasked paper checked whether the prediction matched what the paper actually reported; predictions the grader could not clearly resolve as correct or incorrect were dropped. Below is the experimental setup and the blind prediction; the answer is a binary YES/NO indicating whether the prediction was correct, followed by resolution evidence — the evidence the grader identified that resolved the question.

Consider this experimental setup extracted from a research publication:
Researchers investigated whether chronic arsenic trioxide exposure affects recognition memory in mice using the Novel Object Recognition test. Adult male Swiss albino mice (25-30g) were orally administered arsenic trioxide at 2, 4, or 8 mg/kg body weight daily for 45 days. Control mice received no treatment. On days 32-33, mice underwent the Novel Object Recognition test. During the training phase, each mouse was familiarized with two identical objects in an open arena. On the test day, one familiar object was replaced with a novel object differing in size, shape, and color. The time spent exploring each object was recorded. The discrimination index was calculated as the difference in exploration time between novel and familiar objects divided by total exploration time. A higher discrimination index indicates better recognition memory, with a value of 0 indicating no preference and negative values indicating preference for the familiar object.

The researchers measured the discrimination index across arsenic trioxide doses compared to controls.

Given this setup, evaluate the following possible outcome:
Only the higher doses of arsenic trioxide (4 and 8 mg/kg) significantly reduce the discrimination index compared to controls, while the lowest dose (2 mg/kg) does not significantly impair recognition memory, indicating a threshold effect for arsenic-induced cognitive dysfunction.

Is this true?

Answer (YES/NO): NO